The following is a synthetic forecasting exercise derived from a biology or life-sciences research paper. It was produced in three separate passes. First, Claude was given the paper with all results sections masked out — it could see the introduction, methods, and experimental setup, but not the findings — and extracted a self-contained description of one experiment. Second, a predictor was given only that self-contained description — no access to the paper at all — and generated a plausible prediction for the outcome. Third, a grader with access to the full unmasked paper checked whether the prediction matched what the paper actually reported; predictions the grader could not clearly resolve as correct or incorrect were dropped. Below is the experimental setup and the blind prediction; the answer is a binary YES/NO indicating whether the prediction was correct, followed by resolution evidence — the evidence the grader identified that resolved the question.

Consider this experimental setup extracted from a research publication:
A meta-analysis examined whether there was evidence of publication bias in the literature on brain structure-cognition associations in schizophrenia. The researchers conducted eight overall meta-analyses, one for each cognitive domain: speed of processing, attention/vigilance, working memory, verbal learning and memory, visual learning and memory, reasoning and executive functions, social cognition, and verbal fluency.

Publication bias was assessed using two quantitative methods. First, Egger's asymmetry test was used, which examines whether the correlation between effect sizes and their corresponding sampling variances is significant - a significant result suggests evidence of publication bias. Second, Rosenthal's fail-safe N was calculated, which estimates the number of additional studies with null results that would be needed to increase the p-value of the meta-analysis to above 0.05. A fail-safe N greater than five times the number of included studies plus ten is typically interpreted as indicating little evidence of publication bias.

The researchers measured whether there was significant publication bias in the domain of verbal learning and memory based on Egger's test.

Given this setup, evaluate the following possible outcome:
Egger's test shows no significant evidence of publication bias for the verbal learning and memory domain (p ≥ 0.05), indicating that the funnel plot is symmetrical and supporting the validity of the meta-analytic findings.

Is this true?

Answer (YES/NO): YES